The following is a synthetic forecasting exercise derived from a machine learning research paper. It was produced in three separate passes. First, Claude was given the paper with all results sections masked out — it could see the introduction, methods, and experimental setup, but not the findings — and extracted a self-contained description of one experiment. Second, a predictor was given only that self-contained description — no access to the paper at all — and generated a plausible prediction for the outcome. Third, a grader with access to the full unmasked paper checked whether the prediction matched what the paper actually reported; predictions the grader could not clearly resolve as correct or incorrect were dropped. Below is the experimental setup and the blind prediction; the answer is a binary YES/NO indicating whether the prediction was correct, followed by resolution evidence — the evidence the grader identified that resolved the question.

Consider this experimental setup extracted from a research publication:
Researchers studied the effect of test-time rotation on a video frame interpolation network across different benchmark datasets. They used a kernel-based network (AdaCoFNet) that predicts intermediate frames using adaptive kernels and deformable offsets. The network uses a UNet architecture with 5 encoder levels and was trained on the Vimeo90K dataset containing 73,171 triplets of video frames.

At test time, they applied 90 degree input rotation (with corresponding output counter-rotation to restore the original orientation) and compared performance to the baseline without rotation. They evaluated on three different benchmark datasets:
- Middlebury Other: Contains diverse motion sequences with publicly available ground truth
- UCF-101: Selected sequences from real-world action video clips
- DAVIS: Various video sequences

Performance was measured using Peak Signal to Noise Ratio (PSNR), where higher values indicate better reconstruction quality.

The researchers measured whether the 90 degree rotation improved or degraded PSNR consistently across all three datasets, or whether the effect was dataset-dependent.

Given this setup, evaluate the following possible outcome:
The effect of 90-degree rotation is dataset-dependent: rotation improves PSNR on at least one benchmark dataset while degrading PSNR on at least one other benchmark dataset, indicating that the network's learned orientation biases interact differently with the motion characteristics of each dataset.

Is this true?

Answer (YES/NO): YES